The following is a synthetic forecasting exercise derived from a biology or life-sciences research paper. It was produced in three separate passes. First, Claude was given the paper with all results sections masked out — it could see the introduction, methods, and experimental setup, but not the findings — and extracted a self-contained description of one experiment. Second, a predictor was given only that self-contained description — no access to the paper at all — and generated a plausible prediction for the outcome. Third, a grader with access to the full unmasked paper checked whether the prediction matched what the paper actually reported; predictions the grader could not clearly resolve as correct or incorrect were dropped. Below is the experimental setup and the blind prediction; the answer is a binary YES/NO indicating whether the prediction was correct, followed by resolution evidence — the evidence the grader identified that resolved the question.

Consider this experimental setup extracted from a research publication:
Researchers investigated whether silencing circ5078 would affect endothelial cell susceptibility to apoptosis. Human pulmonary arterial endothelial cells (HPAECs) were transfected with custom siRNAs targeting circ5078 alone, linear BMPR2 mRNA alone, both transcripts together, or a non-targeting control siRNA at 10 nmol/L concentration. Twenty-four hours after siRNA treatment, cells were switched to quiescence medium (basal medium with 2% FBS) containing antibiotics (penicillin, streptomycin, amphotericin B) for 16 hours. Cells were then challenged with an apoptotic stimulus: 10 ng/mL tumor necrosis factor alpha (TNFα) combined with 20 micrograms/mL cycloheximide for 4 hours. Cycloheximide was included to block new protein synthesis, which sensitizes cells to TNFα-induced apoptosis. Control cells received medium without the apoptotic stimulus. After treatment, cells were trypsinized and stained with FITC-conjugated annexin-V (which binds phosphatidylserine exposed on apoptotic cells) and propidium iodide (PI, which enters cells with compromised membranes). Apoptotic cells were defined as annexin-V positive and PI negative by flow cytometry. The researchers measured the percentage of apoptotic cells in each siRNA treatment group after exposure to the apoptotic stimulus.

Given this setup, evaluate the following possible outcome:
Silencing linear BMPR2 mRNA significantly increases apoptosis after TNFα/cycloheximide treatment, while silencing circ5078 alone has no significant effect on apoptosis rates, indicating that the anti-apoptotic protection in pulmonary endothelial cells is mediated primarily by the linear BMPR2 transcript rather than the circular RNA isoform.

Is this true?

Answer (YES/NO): NO